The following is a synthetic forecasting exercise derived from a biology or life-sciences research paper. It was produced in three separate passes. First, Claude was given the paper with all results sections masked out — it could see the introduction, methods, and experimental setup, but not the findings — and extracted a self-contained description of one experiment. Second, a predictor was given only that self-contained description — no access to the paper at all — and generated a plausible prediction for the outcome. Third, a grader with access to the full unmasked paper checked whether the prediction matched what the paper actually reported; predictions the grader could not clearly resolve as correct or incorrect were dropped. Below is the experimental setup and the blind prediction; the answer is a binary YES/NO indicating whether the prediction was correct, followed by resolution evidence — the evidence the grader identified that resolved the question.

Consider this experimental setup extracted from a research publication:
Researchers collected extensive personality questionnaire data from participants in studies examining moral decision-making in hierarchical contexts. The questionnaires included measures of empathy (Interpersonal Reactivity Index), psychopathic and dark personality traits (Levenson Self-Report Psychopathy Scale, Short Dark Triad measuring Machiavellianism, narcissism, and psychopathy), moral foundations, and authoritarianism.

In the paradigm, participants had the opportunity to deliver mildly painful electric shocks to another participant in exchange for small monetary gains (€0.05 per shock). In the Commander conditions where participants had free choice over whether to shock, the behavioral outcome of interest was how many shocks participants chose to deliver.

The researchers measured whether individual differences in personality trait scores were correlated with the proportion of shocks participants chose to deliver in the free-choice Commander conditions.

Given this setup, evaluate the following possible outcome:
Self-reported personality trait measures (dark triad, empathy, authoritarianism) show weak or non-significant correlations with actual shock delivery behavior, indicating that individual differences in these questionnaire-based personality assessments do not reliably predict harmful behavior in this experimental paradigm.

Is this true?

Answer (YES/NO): NO